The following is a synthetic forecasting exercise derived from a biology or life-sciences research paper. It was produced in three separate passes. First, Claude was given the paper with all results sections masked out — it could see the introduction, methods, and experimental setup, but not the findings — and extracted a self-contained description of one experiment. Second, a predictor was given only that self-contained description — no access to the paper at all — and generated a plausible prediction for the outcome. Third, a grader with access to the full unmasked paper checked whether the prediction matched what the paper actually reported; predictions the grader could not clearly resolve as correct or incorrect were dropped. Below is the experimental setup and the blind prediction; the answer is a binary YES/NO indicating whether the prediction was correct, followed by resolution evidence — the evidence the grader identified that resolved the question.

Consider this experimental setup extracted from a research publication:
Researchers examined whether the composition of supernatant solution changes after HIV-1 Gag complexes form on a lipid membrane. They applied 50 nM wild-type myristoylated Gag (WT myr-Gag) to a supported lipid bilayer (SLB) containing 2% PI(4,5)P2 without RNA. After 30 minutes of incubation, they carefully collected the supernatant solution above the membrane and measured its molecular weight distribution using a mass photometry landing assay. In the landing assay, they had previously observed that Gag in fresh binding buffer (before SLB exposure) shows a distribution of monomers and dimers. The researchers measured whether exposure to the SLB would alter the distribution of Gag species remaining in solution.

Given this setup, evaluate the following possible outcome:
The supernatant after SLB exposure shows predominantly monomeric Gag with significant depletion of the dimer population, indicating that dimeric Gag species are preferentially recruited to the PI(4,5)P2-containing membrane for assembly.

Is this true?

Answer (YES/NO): NO